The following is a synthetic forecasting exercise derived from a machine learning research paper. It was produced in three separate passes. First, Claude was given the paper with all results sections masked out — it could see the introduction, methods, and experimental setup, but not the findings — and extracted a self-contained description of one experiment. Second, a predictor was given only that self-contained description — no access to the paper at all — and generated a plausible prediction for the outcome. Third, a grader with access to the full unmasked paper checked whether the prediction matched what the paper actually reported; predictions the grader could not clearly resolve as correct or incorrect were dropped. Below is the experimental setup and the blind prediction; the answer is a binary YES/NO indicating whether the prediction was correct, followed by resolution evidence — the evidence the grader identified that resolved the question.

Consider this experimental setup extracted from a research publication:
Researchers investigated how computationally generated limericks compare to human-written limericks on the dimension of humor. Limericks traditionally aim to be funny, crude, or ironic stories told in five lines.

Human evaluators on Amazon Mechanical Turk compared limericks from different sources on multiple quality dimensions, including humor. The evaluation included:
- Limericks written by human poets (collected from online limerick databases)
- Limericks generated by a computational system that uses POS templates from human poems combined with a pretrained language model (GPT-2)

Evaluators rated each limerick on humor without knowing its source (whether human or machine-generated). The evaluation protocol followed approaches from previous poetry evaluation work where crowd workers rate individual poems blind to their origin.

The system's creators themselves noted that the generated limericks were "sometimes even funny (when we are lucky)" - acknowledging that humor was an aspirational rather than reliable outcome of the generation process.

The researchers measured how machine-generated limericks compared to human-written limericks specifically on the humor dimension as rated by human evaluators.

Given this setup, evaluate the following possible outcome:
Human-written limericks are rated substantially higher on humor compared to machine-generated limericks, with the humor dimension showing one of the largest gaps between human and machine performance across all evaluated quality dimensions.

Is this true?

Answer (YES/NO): YES